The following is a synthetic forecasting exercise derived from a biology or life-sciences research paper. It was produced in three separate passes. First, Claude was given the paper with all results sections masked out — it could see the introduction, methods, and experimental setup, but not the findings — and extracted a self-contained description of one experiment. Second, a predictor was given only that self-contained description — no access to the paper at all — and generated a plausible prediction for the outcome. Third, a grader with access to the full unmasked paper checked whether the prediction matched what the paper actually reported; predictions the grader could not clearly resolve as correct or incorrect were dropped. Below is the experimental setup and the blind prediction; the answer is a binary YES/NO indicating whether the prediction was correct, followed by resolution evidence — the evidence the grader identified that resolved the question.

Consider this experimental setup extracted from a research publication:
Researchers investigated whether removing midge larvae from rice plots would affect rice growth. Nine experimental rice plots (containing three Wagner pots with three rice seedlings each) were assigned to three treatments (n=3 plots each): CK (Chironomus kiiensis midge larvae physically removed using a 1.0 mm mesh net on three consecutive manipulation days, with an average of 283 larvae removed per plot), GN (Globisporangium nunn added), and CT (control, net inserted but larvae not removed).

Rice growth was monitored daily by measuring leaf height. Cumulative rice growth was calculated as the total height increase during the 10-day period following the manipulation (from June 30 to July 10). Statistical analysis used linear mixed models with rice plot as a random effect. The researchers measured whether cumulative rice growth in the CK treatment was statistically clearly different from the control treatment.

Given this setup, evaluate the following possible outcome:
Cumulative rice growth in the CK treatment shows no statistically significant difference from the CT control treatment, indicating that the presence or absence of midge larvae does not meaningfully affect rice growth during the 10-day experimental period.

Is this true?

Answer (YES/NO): NO